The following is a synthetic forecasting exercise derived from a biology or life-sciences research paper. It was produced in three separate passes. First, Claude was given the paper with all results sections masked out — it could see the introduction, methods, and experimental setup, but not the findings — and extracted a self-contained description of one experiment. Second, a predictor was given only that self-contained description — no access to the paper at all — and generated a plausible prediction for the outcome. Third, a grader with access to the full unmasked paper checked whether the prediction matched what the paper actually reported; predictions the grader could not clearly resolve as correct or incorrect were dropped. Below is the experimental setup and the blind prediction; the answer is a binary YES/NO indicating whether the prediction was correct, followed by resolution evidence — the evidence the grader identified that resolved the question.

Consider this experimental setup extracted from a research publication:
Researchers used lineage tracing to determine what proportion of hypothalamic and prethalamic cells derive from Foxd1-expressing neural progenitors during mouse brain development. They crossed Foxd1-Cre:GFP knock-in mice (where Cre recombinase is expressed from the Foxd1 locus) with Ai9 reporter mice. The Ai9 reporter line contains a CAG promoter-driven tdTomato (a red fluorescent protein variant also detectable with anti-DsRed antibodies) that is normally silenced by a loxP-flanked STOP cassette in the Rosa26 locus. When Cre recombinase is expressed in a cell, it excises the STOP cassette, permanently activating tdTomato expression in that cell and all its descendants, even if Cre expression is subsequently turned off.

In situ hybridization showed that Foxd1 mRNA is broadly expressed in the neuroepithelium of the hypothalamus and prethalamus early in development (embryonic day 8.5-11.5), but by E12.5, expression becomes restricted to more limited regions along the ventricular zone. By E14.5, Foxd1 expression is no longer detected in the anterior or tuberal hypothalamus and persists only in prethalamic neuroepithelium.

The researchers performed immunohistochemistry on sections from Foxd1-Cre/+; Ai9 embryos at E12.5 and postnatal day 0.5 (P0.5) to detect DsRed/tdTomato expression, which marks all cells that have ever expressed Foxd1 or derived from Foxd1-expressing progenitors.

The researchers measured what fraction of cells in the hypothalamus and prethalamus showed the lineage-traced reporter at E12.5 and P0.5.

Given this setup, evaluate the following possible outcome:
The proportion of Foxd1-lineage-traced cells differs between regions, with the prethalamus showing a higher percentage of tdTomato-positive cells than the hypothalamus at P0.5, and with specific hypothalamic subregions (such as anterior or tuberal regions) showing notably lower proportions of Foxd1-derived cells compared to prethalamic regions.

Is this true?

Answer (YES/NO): NO